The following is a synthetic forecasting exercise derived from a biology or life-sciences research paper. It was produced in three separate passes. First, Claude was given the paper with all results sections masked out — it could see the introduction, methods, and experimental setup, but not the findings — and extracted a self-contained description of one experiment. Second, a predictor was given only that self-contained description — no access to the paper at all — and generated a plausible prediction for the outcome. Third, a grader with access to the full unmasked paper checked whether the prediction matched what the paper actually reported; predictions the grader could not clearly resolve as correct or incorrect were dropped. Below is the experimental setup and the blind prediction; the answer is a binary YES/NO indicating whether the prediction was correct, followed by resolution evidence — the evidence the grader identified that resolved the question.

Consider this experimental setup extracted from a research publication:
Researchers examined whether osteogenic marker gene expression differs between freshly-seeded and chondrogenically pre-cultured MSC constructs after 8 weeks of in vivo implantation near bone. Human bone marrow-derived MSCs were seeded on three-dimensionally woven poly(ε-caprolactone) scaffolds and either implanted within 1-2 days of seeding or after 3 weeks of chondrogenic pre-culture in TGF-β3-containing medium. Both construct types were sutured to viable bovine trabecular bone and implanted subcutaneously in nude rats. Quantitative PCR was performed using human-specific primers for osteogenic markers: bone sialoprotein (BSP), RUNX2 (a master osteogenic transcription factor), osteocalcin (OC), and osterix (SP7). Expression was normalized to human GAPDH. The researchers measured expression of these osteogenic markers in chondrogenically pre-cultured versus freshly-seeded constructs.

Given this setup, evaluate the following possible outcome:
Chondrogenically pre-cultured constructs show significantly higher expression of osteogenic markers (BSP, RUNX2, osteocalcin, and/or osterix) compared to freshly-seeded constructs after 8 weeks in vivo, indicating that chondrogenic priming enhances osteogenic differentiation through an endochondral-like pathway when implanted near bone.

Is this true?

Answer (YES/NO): YES